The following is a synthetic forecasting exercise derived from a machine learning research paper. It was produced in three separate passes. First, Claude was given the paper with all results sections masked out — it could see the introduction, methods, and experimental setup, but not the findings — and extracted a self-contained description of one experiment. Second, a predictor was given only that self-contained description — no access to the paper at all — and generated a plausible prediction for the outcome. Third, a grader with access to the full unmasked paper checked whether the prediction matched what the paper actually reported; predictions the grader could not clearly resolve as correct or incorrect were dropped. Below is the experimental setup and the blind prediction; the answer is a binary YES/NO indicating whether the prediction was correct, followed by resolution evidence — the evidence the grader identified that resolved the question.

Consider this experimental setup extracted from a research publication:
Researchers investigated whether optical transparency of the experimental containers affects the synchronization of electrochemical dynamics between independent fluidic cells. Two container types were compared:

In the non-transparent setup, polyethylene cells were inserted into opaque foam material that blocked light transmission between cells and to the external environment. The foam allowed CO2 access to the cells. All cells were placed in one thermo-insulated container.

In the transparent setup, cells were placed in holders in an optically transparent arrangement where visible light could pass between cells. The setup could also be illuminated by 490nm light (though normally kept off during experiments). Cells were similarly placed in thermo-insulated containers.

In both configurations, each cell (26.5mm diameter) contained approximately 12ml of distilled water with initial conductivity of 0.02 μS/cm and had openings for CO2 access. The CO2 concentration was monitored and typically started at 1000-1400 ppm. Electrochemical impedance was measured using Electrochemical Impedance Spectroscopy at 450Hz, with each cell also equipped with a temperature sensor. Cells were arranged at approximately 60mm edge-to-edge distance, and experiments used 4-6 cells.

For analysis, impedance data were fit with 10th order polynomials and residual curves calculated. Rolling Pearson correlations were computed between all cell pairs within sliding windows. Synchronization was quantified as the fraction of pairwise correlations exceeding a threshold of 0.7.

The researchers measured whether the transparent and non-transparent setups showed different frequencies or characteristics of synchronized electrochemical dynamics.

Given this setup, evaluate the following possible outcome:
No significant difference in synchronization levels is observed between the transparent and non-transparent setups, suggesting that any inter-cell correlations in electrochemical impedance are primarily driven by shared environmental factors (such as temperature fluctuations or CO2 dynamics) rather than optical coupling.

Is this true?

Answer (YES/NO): NO